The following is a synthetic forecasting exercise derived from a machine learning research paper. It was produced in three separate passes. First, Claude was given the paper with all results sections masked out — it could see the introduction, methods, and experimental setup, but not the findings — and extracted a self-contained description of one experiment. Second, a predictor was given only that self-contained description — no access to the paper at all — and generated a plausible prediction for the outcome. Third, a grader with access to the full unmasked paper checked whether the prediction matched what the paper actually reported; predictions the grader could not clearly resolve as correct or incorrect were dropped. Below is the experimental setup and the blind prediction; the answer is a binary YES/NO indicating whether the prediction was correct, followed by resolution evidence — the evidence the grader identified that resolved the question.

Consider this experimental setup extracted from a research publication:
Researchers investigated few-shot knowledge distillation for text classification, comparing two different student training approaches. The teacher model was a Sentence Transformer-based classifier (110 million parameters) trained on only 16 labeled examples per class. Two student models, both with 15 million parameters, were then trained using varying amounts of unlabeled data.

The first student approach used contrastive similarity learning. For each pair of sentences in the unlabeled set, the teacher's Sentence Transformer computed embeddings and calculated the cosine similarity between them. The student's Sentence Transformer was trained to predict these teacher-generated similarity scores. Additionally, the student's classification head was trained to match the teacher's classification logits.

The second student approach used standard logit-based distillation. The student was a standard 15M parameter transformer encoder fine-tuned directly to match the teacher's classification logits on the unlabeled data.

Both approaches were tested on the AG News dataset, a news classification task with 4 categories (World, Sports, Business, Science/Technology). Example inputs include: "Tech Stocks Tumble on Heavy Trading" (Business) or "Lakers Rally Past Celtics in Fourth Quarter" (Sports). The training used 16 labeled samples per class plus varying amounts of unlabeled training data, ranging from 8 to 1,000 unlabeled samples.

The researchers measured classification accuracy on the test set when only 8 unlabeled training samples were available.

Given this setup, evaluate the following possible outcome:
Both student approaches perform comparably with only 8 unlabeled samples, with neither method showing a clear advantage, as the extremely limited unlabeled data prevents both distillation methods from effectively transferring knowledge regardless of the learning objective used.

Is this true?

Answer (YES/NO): NO